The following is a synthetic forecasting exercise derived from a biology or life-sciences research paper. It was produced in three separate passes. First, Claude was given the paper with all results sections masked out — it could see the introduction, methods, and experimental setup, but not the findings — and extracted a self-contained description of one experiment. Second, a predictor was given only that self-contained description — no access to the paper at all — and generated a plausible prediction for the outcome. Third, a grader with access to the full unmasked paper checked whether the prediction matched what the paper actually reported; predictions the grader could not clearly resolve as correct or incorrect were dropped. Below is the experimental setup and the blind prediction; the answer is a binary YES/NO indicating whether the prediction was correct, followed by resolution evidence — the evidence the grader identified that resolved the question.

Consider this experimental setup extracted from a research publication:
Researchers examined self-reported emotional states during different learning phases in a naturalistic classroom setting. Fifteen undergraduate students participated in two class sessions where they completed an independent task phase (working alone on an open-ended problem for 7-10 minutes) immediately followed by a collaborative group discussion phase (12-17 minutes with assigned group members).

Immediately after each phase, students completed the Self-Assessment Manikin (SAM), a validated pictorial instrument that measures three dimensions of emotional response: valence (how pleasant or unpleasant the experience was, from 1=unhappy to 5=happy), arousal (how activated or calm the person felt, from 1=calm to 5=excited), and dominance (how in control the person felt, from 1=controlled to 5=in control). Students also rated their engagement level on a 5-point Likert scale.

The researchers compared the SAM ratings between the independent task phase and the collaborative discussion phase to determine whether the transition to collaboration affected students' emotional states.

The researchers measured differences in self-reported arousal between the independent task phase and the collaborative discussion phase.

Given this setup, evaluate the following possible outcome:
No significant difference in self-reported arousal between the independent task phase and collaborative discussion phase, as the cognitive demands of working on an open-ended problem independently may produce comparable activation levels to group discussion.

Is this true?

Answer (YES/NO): NO